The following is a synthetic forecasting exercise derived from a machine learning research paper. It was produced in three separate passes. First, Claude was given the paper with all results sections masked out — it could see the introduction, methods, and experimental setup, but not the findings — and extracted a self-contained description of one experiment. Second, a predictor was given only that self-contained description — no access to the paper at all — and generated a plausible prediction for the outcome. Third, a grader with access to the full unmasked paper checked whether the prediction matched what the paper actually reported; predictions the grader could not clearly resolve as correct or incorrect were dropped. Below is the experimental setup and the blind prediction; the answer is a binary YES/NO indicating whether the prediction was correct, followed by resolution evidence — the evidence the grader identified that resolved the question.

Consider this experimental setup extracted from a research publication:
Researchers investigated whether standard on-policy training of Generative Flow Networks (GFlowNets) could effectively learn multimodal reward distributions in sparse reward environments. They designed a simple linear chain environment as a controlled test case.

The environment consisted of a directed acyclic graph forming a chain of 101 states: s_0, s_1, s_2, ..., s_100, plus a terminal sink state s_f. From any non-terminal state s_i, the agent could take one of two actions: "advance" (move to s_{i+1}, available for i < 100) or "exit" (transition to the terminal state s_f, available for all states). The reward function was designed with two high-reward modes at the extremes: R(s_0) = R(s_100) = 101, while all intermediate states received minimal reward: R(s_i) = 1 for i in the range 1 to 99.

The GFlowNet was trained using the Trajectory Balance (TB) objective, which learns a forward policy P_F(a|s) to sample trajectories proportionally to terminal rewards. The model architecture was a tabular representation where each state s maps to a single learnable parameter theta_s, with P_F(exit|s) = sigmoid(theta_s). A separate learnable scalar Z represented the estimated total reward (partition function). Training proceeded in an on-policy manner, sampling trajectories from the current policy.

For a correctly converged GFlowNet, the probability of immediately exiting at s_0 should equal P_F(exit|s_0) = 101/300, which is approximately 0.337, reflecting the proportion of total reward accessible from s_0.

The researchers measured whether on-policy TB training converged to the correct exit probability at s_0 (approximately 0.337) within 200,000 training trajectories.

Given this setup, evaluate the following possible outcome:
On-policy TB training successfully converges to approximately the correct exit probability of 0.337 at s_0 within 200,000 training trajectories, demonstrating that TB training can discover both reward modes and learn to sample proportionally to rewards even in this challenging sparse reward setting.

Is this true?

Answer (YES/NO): NO